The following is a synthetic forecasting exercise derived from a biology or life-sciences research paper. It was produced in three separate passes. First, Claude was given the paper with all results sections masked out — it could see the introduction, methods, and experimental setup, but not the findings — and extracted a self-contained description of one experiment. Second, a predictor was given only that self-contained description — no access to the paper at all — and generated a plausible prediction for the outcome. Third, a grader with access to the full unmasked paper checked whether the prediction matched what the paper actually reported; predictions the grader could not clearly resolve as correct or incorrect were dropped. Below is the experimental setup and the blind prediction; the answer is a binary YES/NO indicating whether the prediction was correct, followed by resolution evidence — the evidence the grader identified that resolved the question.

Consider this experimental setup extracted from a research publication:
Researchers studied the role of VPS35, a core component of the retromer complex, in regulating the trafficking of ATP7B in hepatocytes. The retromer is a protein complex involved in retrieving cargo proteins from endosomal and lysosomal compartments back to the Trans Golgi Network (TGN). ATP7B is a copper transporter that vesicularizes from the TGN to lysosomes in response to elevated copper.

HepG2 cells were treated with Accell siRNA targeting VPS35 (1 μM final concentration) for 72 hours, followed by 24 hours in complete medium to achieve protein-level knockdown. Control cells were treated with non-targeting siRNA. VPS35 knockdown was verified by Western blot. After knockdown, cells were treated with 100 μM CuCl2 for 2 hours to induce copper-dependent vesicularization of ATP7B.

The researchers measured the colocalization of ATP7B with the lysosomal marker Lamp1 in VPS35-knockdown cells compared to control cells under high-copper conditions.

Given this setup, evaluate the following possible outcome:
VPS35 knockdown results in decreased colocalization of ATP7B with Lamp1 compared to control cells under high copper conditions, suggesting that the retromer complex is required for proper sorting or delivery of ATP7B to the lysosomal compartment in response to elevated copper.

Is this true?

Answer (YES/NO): NO